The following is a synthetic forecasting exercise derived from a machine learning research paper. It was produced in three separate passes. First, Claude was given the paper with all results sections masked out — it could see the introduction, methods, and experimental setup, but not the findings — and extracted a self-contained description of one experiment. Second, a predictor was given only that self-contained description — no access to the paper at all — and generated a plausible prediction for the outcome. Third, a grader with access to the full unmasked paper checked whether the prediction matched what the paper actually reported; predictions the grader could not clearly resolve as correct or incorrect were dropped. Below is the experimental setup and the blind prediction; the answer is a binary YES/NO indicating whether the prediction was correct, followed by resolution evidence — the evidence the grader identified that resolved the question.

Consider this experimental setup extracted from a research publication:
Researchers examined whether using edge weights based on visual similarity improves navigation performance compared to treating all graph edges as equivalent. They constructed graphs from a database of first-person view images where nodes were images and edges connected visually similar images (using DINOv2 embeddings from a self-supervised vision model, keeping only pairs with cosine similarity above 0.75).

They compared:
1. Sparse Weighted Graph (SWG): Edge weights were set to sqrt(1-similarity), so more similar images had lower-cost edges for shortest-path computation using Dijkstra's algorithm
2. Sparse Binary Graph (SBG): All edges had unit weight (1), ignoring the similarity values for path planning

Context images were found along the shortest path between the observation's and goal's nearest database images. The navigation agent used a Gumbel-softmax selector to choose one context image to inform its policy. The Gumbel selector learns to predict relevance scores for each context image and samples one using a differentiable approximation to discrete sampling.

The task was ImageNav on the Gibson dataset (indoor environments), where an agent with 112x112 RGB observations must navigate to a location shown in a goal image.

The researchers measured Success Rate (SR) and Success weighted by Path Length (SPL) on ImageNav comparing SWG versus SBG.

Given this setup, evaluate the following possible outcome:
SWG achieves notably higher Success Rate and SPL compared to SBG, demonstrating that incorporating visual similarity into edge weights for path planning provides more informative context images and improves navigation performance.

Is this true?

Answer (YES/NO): NO